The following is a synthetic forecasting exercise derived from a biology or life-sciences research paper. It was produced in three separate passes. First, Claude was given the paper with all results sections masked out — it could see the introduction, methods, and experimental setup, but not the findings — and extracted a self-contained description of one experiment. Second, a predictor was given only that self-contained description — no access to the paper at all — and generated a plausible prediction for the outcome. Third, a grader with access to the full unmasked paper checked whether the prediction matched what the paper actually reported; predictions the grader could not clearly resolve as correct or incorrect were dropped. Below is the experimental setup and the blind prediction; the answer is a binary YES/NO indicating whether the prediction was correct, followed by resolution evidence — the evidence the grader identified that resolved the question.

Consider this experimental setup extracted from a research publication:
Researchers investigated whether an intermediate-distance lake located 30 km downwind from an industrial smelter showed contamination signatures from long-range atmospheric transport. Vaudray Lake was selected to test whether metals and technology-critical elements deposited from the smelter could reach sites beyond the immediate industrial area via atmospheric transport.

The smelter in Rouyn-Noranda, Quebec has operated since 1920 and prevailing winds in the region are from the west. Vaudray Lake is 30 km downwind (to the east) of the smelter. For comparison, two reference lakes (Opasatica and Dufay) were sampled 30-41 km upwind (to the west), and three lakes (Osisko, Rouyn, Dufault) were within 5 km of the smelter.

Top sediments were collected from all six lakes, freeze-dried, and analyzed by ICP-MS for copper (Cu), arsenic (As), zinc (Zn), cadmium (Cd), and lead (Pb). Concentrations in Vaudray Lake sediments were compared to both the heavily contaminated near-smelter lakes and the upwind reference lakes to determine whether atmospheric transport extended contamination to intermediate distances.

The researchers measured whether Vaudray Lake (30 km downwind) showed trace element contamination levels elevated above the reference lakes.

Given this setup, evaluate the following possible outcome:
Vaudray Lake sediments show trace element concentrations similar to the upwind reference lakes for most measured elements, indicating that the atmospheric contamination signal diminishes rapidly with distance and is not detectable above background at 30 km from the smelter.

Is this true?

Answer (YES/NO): NO